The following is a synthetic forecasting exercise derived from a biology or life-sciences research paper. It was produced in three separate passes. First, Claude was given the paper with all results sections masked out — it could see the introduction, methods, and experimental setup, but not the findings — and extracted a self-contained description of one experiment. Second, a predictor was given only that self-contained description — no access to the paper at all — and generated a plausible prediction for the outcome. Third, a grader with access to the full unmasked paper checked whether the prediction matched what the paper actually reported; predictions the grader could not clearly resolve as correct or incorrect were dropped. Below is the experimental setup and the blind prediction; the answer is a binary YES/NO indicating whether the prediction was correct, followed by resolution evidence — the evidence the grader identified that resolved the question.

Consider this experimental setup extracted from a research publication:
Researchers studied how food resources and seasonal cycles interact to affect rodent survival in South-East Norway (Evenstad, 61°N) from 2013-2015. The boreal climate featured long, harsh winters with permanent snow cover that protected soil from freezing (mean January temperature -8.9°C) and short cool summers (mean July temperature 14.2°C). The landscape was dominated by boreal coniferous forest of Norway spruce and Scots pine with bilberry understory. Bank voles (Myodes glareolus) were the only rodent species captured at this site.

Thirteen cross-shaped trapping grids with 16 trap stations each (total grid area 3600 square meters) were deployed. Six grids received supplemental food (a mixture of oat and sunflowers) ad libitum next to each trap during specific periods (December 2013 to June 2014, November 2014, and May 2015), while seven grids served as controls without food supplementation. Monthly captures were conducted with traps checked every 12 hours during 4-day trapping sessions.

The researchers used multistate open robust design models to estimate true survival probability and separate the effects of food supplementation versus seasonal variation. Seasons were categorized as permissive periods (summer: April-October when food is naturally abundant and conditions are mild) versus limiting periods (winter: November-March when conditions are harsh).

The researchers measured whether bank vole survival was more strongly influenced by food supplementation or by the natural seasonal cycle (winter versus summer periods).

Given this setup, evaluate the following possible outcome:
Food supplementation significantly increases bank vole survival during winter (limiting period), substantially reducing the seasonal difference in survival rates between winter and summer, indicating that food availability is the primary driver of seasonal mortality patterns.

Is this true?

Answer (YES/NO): NO